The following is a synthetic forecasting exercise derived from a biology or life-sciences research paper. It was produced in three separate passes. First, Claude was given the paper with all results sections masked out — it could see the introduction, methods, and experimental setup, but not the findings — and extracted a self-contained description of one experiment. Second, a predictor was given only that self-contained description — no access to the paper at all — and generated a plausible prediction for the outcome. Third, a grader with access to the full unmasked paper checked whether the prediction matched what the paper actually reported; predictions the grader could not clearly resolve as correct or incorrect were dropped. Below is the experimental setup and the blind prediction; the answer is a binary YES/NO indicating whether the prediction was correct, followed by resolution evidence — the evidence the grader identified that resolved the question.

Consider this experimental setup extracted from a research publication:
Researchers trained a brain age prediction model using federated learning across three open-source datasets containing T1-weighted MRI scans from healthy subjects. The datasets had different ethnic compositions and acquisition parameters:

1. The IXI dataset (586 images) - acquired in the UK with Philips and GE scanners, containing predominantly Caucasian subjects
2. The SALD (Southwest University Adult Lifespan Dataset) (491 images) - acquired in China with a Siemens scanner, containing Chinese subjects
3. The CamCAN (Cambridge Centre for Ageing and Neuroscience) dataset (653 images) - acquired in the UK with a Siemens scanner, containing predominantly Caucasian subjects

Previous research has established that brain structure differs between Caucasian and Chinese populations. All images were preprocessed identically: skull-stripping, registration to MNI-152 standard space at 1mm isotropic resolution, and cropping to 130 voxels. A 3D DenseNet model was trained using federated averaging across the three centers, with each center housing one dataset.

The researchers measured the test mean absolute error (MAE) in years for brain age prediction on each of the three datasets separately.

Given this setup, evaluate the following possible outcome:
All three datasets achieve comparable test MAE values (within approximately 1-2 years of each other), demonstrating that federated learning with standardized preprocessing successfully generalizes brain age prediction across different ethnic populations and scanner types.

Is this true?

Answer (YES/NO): NO